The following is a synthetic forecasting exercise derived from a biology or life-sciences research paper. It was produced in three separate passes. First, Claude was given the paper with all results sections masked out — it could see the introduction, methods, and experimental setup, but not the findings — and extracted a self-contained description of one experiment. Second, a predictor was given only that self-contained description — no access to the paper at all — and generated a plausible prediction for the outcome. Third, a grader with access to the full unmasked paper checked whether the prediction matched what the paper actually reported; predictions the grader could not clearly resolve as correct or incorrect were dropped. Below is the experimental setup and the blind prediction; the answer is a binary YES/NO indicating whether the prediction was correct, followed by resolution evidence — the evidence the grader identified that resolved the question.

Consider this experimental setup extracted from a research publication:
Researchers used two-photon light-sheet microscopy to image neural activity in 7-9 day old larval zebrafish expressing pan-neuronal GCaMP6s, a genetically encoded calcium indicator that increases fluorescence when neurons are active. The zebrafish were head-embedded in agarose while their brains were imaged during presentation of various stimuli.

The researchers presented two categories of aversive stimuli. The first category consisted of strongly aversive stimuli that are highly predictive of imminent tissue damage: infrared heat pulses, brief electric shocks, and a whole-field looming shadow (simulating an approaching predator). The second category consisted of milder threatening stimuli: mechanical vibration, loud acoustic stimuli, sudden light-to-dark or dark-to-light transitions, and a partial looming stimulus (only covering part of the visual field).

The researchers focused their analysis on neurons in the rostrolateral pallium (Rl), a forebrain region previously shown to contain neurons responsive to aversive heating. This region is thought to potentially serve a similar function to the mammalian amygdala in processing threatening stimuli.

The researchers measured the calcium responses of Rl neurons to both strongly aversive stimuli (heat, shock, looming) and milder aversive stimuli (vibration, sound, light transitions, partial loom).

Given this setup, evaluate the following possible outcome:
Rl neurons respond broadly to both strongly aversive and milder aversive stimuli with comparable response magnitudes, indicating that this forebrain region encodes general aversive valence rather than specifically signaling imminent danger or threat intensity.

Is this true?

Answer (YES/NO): NO